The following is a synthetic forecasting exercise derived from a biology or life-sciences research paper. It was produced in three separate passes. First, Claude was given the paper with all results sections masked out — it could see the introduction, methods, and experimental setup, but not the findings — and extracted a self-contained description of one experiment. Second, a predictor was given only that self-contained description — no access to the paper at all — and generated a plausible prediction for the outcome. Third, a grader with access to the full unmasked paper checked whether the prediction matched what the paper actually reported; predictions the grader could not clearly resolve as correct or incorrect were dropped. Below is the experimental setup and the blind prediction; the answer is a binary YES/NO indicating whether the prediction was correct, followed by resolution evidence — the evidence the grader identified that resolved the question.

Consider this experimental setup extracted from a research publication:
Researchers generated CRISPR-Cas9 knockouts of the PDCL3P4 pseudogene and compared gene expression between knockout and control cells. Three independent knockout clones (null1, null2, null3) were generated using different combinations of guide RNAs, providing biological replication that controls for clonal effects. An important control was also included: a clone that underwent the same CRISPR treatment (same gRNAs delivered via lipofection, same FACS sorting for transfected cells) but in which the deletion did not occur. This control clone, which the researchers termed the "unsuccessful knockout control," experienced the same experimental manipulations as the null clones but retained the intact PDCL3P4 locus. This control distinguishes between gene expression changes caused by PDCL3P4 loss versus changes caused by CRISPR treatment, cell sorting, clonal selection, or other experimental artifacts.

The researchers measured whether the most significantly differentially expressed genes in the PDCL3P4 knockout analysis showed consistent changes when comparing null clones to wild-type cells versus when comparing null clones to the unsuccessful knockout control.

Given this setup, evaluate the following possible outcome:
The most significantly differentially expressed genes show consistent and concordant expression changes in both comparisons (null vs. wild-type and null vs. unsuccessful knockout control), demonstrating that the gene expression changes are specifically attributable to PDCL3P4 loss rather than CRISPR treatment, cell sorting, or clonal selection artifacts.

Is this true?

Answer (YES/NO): YES